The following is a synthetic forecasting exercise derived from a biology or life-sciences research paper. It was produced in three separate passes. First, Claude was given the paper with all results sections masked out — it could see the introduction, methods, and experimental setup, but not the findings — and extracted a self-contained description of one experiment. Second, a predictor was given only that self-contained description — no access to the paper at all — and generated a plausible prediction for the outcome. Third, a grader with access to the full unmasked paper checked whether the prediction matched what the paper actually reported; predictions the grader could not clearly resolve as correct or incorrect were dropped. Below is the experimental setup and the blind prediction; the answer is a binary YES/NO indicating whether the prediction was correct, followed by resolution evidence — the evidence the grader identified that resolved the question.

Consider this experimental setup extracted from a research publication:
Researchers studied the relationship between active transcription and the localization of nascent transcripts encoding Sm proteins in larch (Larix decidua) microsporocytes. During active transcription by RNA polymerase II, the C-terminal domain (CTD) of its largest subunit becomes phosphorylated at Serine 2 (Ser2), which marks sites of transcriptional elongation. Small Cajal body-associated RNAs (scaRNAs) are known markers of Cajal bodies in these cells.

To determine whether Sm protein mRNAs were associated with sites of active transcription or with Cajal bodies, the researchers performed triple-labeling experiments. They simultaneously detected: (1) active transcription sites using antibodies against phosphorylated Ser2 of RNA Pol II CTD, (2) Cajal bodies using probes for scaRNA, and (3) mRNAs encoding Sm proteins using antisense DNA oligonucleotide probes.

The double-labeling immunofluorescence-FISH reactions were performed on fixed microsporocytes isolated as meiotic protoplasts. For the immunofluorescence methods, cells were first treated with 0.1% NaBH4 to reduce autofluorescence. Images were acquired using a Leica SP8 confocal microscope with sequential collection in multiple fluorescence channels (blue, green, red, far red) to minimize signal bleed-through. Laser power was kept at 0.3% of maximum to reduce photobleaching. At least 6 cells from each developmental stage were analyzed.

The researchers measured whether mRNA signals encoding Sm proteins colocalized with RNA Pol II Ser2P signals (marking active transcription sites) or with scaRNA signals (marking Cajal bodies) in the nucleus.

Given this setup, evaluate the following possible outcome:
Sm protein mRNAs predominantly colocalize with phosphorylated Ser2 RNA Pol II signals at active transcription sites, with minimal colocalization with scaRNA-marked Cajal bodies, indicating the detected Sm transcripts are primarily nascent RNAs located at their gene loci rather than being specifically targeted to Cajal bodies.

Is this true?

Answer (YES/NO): NO